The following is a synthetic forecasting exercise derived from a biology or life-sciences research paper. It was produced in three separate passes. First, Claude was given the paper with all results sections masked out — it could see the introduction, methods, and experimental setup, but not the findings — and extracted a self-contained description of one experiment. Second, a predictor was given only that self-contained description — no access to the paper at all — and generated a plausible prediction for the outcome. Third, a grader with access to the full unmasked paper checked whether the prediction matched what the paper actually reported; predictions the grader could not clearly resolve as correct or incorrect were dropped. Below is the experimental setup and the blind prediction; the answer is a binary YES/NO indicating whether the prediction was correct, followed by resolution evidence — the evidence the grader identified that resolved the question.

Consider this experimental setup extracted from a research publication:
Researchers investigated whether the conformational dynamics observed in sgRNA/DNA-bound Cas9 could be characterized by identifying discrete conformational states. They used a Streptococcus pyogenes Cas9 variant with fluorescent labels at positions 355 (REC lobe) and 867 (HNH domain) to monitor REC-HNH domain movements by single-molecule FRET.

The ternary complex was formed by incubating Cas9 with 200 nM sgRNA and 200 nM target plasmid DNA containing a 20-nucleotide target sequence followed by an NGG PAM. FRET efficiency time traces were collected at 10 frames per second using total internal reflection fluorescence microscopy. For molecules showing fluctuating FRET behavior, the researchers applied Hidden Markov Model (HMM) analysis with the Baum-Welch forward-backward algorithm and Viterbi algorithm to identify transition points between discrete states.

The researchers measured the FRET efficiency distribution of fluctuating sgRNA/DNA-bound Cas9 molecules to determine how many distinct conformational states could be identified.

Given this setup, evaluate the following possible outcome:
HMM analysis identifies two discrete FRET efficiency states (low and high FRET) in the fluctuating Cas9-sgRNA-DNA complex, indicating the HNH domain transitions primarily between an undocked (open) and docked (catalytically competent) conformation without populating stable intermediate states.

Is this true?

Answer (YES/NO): NO